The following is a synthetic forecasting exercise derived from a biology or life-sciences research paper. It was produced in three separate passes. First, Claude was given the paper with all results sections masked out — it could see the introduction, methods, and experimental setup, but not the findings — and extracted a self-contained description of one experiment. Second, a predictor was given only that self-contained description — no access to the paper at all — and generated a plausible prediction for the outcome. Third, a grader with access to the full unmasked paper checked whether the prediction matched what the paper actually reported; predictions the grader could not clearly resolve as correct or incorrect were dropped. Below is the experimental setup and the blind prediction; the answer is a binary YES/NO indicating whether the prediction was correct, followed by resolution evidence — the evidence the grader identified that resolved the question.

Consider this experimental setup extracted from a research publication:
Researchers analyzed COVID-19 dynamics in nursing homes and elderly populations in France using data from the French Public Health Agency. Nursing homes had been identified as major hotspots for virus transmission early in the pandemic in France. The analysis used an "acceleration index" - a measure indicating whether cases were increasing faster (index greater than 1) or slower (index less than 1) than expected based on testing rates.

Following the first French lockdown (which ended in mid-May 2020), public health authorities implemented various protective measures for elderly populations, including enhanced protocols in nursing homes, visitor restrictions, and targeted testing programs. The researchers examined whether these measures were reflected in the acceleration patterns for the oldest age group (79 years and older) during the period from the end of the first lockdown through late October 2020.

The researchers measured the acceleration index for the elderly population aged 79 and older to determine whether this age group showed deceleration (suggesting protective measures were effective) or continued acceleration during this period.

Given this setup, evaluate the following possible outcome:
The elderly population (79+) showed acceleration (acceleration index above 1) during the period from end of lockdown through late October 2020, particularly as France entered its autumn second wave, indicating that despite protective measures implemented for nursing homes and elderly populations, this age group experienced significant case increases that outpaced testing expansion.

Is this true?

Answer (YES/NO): NO